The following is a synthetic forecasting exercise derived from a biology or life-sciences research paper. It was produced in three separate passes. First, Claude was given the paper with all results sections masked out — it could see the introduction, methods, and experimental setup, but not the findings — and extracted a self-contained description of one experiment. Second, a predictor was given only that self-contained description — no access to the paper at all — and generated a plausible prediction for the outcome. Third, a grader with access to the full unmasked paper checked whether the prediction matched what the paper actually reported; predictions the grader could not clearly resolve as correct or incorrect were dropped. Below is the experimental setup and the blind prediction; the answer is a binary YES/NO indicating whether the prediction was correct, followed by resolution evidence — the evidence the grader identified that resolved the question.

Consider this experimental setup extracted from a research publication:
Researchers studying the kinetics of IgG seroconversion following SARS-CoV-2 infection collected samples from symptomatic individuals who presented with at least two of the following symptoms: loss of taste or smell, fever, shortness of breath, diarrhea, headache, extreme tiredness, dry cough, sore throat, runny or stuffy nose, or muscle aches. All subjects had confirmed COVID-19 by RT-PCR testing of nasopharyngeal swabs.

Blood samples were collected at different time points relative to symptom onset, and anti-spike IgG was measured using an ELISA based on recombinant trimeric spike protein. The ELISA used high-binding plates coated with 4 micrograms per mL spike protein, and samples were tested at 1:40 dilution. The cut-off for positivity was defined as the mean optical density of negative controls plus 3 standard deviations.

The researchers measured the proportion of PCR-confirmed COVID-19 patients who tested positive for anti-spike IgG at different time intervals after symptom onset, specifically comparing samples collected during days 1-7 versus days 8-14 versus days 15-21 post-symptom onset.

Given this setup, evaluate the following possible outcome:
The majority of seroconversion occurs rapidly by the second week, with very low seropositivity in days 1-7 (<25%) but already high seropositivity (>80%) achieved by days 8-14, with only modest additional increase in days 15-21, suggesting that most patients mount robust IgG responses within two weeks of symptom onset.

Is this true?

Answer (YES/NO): NO